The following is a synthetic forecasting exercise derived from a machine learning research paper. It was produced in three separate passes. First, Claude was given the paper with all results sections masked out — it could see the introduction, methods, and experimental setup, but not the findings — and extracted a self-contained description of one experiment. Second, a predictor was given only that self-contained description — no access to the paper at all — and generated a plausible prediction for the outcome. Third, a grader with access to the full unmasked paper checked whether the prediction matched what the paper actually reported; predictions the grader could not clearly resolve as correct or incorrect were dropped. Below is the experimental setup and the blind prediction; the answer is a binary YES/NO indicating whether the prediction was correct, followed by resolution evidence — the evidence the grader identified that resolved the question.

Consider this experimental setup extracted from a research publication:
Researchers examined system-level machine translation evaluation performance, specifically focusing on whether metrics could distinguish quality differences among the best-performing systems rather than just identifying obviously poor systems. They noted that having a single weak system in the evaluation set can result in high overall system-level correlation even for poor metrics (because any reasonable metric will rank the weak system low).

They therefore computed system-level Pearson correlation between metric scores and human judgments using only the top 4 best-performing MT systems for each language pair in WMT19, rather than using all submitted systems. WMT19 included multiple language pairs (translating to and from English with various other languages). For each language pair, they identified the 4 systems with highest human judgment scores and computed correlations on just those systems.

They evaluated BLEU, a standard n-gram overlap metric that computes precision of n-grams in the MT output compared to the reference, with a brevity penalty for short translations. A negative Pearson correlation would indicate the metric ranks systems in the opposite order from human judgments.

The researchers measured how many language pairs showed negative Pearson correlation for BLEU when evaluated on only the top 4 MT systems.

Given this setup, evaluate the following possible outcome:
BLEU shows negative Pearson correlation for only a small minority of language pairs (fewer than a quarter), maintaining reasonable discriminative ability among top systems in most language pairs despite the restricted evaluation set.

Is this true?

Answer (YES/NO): NO